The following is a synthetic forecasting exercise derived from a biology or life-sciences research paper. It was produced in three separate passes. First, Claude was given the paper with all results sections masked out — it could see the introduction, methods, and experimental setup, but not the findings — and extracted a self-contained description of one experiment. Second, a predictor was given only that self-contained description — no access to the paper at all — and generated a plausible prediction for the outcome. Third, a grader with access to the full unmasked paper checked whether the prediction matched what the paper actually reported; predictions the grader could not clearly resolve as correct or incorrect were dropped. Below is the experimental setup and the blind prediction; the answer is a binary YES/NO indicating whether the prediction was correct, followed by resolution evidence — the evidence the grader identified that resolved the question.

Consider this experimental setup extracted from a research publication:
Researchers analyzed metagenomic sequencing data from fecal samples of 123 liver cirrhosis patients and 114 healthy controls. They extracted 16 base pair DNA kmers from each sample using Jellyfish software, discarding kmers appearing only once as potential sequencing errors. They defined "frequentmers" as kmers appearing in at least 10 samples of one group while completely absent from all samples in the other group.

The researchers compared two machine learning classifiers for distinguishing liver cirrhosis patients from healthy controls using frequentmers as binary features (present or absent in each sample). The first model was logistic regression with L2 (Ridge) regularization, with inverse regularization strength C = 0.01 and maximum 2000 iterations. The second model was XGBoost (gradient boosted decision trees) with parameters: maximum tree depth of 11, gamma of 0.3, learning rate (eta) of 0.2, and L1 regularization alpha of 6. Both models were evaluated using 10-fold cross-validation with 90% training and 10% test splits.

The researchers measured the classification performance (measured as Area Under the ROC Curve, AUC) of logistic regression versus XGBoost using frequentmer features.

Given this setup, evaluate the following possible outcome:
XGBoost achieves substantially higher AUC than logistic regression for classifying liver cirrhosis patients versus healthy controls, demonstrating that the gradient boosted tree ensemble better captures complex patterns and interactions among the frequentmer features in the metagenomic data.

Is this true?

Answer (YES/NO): NO